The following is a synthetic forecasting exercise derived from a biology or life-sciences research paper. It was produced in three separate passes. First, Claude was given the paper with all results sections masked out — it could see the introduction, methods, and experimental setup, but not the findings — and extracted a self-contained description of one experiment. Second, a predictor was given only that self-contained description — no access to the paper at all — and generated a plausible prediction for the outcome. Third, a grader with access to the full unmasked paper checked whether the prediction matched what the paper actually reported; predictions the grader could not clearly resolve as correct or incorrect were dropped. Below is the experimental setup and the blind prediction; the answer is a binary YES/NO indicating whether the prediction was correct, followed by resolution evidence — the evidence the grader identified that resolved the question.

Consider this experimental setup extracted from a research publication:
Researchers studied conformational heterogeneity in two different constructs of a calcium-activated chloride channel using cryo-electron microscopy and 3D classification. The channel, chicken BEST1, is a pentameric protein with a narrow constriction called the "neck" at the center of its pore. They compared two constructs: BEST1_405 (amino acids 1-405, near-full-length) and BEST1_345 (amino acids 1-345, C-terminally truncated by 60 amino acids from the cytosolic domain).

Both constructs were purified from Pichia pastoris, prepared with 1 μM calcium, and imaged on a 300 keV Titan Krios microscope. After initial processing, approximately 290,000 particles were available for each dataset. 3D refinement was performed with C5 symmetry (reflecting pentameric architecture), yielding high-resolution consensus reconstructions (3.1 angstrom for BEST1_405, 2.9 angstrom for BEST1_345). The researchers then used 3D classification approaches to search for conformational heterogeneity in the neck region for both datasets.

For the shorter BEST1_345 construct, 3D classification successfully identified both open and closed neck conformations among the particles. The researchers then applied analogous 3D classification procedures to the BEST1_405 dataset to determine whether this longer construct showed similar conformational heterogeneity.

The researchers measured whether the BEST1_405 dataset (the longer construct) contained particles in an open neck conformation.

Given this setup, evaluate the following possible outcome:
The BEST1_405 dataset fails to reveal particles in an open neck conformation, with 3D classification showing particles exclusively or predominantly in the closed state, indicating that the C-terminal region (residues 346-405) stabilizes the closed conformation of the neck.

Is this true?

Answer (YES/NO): YES